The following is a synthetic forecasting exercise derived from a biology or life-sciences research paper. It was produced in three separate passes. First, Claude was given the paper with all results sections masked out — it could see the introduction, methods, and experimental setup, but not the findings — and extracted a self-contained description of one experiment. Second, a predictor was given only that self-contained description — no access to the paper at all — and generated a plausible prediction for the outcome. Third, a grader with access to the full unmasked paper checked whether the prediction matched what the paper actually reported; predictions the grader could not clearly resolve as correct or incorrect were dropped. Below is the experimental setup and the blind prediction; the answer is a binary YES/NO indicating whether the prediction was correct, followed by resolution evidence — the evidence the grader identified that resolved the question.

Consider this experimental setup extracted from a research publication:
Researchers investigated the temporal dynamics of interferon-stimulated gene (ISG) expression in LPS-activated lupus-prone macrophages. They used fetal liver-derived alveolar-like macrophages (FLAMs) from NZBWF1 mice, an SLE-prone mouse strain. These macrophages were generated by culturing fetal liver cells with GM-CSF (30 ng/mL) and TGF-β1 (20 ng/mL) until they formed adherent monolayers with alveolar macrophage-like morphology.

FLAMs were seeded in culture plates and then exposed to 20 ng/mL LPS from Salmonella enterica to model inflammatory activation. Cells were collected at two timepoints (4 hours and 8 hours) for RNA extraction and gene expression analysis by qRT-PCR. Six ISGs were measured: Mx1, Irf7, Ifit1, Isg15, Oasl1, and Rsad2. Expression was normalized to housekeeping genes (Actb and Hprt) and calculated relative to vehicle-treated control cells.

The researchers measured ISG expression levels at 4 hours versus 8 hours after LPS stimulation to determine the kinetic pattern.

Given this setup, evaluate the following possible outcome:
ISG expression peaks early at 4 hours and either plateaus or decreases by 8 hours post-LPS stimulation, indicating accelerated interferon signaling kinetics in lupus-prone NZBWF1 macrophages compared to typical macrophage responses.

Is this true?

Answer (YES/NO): YES